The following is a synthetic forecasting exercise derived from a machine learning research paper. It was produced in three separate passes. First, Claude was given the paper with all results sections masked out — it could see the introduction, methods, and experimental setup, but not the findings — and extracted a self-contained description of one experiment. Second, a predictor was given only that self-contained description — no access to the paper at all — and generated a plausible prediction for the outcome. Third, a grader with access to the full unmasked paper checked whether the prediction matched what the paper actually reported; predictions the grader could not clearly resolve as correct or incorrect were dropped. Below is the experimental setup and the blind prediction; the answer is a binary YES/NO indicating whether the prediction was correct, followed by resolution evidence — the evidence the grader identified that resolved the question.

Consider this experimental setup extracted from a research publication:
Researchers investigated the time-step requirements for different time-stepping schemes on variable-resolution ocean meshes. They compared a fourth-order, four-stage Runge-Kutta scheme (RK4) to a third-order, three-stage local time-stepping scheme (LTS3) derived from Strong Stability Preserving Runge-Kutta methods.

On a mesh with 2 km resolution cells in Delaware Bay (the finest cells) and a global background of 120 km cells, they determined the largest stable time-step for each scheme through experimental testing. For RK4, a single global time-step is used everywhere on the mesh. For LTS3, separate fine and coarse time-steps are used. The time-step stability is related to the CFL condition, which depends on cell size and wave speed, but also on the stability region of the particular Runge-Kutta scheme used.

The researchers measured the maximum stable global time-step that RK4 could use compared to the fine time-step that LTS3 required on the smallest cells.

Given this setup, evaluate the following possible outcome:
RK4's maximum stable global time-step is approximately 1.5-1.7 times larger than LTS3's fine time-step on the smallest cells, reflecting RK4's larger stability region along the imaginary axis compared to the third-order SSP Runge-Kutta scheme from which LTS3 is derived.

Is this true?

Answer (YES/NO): YES